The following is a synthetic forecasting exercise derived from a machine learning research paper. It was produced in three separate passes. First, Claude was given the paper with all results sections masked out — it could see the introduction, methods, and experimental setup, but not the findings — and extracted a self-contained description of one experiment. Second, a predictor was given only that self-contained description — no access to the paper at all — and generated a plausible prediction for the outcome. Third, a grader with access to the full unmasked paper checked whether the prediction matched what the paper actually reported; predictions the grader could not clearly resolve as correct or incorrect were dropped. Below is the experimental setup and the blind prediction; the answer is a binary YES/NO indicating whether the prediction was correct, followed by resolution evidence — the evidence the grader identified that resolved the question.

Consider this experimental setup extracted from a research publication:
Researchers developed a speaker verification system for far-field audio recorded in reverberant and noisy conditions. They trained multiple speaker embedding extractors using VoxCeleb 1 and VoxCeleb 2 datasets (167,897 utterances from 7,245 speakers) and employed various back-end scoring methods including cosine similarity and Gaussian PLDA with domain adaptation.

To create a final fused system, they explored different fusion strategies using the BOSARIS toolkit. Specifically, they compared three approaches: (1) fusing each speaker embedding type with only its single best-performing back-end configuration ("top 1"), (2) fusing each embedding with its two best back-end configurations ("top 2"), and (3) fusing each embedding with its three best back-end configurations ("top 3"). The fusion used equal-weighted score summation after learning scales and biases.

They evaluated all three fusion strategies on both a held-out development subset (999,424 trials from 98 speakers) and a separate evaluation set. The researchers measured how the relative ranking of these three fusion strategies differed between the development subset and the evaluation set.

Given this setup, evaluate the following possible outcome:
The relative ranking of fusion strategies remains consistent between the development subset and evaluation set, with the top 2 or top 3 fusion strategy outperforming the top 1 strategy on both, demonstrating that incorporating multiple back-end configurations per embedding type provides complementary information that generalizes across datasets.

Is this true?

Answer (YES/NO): NO